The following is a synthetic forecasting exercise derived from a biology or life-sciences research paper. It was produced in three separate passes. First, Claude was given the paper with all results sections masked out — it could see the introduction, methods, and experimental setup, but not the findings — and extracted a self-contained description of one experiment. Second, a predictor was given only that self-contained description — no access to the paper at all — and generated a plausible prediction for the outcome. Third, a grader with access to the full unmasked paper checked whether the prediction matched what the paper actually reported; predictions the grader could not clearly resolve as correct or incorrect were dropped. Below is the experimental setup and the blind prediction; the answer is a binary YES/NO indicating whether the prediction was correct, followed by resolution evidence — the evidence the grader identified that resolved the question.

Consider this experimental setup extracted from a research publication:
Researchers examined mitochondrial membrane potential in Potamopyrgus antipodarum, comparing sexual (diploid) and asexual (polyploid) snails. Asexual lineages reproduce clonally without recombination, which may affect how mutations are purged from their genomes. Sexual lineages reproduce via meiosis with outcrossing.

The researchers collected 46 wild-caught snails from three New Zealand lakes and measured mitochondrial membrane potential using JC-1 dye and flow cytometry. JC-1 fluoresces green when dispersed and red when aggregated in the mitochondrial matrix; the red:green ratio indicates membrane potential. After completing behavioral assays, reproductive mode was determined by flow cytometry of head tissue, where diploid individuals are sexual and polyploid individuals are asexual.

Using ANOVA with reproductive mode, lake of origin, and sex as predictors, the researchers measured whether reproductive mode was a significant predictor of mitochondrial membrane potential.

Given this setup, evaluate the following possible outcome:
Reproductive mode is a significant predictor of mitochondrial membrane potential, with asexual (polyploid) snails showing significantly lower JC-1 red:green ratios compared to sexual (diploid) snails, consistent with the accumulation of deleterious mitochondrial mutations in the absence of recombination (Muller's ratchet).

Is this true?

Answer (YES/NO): NO